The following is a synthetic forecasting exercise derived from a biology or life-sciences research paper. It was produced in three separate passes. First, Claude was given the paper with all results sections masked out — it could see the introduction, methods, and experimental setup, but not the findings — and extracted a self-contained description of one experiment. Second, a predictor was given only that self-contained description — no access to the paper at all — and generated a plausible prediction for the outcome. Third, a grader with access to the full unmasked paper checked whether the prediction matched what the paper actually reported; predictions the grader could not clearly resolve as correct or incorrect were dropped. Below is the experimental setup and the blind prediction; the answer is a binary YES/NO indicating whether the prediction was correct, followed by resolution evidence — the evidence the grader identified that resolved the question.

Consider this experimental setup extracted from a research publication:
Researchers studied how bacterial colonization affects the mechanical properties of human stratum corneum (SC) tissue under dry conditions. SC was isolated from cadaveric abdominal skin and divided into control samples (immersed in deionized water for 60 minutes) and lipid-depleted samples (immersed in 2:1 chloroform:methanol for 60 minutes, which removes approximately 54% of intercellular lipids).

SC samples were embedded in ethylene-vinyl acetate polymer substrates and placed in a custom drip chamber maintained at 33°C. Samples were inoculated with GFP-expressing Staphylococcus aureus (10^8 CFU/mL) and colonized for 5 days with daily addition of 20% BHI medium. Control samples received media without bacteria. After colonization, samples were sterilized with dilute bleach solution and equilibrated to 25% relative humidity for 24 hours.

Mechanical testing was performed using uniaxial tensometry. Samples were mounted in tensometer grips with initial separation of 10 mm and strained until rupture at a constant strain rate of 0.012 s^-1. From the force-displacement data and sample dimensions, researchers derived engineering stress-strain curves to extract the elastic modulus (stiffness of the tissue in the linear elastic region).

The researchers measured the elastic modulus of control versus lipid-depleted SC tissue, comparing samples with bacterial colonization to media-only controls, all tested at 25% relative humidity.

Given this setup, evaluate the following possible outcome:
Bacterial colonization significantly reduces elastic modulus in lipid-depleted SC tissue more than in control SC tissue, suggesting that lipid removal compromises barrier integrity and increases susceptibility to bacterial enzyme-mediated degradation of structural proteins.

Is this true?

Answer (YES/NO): NO